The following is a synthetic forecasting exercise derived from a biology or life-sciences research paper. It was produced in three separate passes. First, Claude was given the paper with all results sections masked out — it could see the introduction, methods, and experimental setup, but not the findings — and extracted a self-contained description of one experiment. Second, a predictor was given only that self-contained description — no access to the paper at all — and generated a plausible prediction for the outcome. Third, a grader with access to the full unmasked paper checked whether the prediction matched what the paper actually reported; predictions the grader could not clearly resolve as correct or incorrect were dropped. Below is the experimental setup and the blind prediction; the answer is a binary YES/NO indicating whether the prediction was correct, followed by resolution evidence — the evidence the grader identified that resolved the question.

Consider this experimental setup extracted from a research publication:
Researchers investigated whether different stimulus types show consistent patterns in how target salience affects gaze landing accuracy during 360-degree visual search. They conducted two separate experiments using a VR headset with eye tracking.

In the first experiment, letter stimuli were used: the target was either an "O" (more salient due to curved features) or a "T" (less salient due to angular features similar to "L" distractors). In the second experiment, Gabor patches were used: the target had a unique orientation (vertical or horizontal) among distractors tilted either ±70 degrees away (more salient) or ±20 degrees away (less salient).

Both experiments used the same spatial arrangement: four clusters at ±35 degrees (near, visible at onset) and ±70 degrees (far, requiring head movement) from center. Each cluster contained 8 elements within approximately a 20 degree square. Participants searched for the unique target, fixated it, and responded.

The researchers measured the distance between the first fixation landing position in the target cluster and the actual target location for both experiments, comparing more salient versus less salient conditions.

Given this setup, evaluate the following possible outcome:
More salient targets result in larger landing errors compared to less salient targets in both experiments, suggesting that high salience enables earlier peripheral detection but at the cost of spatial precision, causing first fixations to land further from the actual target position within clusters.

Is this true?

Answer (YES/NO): NO